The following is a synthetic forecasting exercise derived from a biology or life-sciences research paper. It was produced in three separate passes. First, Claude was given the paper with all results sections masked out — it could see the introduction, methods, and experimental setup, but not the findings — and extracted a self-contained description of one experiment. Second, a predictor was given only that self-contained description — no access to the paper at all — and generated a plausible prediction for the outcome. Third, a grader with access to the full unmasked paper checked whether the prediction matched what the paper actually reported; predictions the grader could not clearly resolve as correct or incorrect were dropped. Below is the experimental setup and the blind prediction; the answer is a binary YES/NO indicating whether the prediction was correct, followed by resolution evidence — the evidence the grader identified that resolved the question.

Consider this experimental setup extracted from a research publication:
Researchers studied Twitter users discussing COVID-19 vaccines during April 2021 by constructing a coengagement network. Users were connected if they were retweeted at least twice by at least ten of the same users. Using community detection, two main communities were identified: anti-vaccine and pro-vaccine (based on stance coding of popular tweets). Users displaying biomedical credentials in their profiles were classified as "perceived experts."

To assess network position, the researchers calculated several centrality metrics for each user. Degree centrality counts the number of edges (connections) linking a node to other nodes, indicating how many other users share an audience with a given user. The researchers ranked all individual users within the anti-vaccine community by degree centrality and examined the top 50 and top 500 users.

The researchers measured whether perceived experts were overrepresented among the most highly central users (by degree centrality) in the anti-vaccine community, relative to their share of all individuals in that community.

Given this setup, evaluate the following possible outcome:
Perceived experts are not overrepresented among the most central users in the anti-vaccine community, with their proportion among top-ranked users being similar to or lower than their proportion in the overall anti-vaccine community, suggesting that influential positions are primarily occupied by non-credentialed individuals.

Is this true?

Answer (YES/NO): NO